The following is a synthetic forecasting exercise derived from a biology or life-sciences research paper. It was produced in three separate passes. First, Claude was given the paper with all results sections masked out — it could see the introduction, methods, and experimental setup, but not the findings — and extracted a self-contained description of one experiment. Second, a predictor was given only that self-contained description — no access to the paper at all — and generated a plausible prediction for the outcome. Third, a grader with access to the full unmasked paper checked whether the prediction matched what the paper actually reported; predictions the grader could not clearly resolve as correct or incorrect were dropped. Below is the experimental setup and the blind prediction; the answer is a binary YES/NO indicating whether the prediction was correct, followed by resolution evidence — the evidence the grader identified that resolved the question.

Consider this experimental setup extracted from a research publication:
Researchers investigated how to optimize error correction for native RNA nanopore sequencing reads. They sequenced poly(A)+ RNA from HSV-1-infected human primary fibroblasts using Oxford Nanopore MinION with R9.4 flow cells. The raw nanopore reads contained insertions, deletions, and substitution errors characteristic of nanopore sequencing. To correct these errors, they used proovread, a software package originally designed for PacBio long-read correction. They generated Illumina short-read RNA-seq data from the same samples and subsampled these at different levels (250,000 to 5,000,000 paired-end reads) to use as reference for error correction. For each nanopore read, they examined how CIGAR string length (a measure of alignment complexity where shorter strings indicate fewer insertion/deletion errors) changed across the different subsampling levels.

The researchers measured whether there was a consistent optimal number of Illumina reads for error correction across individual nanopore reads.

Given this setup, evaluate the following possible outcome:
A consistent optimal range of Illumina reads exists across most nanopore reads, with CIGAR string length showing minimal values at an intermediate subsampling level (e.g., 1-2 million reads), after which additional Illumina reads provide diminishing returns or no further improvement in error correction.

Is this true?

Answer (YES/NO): NO